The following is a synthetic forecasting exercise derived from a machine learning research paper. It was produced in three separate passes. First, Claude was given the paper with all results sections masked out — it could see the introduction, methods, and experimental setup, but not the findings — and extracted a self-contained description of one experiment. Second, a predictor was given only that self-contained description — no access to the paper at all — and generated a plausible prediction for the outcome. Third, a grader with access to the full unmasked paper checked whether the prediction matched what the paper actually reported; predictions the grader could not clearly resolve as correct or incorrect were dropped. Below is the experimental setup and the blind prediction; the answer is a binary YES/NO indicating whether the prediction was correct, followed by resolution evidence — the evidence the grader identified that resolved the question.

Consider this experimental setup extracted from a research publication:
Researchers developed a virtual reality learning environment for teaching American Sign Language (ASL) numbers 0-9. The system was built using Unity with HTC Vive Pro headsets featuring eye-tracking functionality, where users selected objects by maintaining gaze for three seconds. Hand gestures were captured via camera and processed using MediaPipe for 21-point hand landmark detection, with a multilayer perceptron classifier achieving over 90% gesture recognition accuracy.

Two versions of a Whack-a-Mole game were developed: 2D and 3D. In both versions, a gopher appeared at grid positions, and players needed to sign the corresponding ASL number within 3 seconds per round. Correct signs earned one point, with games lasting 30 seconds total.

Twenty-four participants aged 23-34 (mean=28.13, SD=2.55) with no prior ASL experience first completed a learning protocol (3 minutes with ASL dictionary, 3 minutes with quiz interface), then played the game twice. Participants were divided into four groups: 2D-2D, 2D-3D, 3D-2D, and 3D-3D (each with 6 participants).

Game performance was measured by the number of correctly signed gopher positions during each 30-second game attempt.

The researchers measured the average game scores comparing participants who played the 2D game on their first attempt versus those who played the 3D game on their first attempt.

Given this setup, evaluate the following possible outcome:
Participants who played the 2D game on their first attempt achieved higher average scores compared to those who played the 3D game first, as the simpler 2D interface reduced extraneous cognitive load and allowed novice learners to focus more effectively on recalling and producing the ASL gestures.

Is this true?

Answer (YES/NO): NO